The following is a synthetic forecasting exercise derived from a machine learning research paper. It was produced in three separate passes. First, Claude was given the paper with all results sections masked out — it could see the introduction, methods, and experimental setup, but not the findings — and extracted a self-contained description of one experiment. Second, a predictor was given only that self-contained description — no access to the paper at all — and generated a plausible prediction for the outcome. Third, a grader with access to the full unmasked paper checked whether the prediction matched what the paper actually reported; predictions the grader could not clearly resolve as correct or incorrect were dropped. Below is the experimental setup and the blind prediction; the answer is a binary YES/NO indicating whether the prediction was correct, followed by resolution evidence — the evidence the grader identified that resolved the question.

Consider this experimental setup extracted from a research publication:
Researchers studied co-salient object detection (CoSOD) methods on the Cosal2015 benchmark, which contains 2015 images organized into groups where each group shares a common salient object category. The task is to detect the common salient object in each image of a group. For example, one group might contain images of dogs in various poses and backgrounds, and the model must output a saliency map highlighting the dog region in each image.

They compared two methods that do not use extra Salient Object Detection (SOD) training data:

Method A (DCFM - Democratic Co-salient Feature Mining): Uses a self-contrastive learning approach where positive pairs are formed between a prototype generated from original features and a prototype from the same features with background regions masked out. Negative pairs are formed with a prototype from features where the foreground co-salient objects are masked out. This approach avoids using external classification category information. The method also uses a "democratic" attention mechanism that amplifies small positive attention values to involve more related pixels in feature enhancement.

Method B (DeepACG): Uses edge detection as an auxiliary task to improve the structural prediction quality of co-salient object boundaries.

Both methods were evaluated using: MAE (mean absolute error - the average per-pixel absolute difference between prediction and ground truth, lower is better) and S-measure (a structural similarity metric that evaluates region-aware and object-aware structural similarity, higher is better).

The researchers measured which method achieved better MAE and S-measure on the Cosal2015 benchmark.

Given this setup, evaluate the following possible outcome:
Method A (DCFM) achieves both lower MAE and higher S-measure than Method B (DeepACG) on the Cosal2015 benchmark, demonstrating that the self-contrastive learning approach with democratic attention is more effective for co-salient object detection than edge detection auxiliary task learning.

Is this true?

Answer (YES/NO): NO